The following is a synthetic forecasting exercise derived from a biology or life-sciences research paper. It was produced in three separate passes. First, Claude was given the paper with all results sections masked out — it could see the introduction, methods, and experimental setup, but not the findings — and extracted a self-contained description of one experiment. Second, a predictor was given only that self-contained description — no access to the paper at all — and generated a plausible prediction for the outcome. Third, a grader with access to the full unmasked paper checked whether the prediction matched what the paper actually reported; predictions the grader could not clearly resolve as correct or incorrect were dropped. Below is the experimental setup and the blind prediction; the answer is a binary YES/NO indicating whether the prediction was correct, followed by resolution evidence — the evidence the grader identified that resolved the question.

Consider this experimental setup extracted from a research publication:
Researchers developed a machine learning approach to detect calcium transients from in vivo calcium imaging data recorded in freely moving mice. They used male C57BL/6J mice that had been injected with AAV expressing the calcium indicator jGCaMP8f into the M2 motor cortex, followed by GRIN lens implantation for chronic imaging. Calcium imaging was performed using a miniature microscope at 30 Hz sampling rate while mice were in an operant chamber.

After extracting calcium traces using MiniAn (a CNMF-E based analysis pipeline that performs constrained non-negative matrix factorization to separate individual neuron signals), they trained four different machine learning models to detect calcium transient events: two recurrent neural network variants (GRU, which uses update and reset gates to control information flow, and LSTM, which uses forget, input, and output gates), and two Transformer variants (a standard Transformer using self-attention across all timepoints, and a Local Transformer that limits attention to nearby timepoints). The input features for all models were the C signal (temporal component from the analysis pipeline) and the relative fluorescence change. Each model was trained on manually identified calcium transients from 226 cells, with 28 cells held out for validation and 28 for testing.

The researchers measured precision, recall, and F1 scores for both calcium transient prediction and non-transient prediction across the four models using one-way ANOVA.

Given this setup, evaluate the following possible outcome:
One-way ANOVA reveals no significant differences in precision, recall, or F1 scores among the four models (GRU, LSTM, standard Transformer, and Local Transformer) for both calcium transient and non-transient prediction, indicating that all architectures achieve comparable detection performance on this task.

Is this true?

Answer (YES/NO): NO